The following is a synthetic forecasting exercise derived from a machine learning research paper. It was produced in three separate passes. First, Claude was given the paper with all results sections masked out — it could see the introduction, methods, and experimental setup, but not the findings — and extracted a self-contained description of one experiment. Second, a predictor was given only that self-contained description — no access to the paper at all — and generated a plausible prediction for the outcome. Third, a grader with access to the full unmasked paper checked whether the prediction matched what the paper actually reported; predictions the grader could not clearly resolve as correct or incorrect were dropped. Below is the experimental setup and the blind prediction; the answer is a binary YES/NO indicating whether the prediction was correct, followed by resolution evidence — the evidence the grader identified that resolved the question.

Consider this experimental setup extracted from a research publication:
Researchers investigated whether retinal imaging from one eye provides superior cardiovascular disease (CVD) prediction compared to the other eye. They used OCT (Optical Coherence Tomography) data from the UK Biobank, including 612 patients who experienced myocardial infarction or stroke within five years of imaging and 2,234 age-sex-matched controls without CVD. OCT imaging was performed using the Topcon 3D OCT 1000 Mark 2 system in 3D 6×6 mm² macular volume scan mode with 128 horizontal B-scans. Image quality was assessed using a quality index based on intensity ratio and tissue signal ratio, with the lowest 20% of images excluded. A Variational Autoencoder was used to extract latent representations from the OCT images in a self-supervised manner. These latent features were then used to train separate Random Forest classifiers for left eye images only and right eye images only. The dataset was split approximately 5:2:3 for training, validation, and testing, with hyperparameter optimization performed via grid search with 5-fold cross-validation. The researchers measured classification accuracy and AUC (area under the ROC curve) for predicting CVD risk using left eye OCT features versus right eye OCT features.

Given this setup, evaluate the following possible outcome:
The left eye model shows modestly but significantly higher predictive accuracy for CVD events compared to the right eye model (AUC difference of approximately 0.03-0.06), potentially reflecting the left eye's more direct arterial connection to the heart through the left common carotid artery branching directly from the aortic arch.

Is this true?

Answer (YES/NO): NO